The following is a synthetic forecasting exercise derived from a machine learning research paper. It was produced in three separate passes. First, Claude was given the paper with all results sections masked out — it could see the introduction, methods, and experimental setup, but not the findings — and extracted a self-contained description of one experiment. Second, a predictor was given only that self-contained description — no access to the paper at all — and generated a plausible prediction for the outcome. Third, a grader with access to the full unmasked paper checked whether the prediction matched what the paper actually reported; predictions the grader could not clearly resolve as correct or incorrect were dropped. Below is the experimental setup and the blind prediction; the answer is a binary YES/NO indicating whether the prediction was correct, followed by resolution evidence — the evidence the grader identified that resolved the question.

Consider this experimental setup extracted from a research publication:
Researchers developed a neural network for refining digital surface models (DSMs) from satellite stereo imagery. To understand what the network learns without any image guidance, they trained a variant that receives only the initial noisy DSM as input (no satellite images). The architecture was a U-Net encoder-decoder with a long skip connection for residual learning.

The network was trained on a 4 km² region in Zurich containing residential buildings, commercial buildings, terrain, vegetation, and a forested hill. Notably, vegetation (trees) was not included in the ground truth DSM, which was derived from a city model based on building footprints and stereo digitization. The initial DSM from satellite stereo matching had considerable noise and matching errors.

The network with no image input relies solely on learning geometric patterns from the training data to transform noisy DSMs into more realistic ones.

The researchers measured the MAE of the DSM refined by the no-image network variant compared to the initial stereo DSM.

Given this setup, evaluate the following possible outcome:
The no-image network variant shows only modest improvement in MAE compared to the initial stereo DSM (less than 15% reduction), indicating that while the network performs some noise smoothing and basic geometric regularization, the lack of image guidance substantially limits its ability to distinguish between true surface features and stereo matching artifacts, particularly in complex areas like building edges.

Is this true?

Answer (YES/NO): NO